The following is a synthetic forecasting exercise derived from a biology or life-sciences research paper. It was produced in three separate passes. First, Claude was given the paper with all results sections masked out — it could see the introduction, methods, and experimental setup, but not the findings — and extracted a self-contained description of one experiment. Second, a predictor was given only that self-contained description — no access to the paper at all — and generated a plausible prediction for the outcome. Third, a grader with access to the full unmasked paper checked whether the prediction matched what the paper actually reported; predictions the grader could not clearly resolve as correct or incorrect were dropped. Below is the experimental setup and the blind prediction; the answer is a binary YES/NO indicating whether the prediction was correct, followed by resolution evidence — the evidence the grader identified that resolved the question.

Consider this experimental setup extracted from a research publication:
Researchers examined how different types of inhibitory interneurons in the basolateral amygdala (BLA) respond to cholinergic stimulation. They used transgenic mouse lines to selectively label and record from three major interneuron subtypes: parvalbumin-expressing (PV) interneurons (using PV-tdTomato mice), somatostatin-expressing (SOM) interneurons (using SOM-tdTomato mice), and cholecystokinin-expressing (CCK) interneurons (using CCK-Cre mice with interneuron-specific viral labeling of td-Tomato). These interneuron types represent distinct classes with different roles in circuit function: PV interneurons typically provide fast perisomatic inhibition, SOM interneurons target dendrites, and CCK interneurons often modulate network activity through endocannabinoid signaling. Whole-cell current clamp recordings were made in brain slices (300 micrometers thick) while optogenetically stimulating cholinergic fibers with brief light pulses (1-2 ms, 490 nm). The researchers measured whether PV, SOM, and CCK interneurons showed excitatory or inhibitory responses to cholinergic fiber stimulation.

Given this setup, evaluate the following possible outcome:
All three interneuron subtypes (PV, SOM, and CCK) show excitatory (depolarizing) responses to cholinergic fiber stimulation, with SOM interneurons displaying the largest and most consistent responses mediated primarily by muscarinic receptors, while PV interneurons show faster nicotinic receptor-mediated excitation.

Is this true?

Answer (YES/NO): NO